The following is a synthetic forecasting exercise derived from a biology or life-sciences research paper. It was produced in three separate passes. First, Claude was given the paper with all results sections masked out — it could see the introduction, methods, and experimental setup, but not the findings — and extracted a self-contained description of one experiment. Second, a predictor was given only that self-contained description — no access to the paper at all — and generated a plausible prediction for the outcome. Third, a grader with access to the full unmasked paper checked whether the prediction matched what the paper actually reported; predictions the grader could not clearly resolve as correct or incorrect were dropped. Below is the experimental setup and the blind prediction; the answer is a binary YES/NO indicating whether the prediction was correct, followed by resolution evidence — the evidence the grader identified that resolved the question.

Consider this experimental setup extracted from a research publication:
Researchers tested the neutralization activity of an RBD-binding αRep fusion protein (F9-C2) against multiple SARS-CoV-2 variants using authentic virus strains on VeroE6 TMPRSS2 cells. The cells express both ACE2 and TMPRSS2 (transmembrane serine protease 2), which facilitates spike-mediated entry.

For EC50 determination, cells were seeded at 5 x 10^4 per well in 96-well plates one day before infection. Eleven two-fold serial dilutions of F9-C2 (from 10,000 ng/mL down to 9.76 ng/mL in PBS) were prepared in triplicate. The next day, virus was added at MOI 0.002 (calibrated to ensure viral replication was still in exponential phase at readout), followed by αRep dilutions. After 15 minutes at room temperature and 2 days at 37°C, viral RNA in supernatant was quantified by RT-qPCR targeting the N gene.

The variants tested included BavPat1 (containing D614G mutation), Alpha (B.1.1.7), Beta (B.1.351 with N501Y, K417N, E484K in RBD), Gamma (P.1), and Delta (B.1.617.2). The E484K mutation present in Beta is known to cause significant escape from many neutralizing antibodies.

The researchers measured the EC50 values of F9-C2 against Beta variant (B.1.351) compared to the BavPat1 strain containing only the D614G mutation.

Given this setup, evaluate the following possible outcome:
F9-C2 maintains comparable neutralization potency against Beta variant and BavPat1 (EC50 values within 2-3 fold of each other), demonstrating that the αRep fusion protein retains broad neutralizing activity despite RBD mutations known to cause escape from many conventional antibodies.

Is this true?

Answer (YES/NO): YES